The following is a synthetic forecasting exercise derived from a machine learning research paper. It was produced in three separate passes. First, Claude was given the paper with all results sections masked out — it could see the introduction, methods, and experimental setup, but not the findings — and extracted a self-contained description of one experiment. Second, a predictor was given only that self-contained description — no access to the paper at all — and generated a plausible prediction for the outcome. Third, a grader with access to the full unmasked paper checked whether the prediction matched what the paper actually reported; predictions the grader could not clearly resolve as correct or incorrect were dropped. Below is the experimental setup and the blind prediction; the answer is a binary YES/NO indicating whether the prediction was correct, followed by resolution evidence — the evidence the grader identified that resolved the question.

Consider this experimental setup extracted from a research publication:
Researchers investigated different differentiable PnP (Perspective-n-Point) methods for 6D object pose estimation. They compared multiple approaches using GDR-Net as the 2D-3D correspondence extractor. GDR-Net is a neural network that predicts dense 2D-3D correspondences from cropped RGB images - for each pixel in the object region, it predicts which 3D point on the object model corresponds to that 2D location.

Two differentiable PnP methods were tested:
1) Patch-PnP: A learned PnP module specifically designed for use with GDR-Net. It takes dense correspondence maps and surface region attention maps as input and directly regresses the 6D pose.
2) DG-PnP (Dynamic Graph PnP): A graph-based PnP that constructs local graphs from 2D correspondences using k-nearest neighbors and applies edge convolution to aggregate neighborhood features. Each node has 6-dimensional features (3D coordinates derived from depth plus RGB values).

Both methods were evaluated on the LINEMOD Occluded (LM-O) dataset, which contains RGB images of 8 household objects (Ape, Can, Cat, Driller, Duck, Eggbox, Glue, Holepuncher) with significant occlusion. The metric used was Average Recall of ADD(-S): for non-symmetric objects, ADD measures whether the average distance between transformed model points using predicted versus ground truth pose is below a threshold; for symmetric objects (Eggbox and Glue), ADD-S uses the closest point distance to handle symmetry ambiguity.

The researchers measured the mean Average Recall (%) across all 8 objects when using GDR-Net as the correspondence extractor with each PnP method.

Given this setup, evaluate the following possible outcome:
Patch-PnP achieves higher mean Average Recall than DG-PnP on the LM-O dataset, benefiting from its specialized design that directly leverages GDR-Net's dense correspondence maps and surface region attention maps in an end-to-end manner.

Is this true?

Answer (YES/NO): YES